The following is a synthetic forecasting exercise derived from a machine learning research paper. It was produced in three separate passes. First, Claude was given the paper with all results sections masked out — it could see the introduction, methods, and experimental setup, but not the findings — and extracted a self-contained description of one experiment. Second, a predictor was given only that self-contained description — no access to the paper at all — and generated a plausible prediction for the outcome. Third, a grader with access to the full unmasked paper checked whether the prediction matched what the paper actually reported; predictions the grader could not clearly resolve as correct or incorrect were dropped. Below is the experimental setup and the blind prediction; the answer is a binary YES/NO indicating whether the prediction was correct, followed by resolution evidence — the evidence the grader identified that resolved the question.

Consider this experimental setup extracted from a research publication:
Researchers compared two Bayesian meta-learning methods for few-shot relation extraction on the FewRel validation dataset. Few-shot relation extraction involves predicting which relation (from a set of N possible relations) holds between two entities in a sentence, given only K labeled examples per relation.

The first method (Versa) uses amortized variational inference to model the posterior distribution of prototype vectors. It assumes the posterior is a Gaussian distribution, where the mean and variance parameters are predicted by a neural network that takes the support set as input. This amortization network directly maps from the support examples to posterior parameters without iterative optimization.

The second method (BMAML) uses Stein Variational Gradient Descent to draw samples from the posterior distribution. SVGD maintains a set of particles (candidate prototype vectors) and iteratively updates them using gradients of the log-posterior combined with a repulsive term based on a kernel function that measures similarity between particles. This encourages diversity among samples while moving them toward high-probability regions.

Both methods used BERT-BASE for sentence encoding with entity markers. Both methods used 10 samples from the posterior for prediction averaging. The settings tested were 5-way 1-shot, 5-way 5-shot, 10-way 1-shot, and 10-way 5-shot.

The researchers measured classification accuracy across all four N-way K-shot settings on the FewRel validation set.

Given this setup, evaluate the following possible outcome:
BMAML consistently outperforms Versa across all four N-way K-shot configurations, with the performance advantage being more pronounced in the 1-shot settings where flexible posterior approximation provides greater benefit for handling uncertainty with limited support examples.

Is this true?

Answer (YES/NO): NO